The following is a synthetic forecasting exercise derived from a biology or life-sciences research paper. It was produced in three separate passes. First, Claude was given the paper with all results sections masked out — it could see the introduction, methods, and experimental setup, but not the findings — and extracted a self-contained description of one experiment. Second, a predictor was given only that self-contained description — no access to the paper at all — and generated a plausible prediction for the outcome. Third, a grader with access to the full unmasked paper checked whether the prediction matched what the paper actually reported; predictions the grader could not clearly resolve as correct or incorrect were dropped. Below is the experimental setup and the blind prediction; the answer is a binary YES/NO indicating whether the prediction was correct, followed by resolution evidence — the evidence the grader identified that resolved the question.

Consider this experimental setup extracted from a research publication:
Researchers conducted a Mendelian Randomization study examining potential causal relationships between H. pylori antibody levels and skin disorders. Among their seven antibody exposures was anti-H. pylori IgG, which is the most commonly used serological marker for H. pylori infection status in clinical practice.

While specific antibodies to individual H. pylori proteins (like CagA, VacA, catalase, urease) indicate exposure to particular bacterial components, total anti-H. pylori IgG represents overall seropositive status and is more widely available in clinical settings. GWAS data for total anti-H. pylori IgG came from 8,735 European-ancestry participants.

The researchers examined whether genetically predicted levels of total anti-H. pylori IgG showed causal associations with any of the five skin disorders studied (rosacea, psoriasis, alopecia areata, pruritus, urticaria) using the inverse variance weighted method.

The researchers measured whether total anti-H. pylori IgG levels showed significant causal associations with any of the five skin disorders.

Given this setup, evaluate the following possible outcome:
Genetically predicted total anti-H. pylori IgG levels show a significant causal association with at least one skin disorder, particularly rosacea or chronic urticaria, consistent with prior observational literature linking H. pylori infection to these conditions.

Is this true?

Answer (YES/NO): NO